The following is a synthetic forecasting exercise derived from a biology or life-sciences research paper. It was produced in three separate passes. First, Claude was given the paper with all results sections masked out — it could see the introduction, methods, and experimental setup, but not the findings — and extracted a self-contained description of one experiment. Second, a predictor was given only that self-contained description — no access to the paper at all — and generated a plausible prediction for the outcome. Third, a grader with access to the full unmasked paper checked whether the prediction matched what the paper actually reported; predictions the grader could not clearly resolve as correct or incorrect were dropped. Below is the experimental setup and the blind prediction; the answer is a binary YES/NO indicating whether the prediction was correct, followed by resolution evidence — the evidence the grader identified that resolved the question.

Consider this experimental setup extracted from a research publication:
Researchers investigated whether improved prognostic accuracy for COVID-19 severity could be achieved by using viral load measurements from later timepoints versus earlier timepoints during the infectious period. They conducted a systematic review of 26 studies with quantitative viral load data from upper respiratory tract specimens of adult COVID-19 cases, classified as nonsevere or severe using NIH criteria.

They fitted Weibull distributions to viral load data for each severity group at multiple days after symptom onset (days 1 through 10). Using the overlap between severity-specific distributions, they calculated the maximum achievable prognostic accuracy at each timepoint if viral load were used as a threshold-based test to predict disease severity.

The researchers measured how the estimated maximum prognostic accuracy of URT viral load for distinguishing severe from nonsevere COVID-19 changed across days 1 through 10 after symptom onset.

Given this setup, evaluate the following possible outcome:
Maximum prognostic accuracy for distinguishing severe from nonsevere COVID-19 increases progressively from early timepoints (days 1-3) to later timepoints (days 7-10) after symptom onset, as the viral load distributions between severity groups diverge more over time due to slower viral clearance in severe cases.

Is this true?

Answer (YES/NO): NO